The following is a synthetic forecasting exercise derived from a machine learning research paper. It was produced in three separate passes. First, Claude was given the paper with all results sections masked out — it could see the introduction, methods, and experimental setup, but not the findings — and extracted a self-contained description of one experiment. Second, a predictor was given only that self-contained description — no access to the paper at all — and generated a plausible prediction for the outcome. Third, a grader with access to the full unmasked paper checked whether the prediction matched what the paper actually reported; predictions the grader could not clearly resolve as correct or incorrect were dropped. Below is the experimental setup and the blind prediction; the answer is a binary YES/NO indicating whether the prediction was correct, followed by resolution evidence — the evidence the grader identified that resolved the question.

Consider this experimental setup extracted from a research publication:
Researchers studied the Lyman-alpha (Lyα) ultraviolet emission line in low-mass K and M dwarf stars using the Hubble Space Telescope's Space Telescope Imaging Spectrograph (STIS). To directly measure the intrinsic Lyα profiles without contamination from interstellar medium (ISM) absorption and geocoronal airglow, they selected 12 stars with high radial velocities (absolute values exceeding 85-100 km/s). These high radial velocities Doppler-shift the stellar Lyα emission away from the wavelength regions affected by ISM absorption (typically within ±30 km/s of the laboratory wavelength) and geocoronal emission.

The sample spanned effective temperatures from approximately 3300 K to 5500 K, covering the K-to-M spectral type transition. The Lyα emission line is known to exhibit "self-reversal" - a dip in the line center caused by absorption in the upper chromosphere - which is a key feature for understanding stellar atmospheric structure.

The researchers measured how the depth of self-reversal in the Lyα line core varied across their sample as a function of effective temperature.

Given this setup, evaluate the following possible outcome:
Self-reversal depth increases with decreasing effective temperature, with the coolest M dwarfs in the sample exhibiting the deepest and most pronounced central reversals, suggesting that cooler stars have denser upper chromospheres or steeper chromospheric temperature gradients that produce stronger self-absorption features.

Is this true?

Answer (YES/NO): NO